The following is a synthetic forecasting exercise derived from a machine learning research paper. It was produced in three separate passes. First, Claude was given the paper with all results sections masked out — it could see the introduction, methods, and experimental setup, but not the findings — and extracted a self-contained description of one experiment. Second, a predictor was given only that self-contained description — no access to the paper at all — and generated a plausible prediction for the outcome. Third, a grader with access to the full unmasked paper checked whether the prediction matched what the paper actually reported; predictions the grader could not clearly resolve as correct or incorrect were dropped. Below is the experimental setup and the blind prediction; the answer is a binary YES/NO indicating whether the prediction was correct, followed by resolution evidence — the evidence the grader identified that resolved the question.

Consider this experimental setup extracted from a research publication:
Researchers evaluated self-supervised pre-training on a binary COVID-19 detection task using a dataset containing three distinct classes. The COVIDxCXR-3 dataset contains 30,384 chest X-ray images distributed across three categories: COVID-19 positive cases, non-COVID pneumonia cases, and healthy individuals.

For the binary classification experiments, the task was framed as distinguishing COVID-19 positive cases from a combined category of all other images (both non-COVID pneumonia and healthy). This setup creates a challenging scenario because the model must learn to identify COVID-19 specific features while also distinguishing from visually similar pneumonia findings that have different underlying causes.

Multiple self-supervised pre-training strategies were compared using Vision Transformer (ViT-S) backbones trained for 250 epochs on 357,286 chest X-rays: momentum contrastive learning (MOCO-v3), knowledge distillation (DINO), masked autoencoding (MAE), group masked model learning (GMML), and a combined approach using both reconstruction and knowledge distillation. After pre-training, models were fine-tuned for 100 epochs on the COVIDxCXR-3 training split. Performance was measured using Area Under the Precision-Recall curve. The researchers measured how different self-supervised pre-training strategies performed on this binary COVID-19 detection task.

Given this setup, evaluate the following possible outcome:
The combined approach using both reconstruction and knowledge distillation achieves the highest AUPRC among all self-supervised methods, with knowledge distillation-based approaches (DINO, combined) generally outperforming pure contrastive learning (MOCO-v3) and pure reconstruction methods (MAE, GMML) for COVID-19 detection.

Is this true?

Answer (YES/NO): NO